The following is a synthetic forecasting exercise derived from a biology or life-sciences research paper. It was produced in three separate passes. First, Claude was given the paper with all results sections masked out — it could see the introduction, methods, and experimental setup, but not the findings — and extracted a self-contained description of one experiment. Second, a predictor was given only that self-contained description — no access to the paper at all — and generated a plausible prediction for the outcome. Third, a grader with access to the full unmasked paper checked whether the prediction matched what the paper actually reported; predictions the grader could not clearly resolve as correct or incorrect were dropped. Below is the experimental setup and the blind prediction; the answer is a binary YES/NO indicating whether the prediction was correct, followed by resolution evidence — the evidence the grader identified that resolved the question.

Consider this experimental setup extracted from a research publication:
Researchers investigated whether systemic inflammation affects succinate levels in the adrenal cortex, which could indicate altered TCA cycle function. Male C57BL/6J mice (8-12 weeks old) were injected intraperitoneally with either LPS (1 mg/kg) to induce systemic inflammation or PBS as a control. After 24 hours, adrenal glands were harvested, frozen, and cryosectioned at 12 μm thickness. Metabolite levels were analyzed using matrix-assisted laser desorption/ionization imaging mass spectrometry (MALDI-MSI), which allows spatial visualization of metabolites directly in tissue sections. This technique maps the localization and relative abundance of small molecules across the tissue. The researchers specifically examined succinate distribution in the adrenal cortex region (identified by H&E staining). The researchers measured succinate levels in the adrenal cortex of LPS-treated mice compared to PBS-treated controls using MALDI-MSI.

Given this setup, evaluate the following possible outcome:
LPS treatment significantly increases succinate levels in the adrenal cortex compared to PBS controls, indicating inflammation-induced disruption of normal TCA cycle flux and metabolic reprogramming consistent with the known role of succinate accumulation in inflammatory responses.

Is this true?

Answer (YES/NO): YES